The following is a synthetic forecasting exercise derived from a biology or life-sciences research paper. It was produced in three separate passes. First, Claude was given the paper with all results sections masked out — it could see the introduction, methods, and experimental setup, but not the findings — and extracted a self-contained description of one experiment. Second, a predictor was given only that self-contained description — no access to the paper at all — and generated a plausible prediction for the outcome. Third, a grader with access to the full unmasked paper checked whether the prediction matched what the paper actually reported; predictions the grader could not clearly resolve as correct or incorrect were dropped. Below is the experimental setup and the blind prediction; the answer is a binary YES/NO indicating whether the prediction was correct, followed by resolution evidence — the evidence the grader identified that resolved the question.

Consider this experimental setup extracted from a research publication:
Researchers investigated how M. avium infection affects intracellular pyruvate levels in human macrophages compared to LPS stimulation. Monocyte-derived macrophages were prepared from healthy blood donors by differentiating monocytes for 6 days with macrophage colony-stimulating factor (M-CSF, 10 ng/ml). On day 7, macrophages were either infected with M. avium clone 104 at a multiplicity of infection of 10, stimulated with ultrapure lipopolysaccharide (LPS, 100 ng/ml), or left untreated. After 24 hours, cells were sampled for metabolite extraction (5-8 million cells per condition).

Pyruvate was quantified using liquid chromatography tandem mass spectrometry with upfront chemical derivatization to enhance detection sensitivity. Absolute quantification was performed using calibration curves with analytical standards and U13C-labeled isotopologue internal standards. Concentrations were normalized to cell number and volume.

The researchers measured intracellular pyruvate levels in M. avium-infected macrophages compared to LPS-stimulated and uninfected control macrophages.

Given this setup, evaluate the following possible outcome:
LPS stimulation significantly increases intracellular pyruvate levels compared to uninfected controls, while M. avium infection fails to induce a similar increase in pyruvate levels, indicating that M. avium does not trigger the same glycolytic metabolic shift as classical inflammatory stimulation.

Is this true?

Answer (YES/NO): NO